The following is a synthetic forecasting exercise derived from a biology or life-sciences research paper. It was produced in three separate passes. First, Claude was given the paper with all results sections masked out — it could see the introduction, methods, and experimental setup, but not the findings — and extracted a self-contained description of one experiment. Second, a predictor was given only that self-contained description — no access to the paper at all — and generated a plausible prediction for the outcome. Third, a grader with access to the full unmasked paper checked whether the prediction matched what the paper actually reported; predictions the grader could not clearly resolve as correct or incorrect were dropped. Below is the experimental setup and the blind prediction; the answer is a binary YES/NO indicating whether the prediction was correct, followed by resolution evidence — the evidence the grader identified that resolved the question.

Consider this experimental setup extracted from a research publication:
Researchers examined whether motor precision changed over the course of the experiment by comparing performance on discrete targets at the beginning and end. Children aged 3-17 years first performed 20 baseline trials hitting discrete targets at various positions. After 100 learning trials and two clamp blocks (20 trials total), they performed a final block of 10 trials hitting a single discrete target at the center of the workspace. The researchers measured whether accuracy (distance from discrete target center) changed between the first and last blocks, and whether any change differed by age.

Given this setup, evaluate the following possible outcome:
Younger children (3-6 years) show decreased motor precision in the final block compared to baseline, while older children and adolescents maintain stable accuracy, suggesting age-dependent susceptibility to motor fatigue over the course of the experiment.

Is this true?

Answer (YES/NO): NO